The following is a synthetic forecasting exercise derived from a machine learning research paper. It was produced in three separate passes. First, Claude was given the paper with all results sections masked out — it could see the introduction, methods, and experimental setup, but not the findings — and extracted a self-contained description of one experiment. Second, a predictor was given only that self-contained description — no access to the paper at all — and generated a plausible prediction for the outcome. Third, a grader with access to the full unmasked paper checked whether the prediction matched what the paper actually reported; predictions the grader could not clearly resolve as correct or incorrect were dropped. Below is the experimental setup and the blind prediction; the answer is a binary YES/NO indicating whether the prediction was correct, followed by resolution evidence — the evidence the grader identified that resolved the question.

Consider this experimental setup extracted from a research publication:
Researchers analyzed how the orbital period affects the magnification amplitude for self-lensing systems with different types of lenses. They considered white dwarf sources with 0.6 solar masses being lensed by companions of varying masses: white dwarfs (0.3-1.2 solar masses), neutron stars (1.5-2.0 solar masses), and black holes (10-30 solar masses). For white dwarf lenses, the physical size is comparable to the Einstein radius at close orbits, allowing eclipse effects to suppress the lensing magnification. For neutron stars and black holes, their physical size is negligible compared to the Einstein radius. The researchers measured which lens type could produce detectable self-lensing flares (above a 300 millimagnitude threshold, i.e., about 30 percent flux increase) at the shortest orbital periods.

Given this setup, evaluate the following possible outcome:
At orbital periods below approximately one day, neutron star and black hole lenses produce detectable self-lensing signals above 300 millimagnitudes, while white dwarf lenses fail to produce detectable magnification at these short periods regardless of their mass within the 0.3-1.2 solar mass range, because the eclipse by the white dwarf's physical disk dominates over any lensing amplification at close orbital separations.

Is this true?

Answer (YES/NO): YES